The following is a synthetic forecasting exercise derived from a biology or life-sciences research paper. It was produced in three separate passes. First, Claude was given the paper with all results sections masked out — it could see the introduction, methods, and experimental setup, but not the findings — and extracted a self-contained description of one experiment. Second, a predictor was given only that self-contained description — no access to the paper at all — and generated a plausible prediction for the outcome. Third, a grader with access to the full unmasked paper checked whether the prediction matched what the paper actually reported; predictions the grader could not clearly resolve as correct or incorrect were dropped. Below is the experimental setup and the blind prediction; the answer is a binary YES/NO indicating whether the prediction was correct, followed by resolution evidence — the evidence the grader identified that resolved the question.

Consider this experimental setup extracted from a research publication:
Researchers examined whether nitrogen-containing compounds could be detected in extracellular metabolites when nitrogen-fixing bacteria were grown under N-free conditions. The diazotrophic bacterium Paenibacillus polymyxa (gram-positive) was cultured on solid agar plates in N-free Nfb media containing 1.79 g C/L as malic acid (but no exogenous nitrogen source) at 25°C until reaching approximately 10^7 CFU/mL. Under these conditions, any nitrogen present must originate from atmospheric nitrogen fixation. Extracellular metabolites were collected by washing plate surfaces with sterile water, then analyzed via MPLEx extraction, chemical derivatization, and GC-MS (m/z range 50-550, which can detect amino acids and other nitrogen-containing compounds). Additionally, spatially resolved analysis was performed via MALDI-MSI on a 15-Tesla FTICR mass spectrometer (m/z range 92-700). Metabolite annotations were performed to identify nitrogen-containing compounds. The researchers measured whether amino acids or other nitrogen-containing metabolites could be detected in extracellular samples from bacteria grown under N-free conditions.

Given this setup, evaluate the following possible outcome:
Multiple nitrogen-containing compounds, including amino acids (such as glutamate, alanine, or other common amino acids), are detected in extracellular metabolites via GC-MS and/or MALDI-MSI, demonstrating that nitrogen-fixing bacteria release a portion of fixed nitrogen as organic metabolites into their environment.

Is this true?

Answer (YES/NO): YES